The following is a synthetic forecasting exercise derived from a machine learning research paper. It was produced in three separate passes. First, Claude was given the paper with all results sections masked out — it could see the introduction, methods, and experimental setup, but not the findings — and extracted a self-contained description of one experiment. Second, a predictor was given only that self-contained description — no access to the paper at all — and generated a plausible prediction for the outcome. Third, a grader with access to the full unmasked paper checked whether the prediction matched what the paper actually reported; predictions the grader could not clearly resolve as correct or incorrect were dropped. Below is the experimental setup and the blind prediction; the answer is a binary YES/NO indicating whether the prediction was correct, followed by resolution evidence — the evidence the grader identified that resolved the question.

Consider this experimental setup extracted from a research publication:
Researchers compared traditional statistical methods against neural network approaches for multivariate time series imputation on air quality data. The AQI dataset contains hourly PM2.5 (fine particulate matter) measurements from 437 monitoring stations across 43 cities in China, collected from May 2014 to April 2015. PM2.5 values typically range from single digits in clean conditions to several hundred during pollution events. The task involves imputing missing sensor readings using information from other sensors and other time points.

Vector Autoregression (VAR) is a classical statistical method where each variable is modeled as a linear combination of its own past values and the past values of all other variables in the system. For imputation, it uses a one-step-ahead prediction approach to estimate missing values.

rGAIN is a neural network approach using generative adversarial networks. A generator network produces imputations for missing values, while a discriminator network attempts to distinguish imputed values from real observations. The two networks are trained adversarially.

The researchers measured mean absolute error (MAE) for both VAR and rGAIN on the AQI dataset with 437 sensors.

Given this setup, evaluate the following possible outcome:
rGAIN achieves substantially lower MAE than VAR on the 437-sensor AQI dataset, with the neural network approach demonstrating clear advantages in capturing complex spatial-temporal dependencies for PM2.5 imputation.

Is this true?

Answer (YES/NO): NO